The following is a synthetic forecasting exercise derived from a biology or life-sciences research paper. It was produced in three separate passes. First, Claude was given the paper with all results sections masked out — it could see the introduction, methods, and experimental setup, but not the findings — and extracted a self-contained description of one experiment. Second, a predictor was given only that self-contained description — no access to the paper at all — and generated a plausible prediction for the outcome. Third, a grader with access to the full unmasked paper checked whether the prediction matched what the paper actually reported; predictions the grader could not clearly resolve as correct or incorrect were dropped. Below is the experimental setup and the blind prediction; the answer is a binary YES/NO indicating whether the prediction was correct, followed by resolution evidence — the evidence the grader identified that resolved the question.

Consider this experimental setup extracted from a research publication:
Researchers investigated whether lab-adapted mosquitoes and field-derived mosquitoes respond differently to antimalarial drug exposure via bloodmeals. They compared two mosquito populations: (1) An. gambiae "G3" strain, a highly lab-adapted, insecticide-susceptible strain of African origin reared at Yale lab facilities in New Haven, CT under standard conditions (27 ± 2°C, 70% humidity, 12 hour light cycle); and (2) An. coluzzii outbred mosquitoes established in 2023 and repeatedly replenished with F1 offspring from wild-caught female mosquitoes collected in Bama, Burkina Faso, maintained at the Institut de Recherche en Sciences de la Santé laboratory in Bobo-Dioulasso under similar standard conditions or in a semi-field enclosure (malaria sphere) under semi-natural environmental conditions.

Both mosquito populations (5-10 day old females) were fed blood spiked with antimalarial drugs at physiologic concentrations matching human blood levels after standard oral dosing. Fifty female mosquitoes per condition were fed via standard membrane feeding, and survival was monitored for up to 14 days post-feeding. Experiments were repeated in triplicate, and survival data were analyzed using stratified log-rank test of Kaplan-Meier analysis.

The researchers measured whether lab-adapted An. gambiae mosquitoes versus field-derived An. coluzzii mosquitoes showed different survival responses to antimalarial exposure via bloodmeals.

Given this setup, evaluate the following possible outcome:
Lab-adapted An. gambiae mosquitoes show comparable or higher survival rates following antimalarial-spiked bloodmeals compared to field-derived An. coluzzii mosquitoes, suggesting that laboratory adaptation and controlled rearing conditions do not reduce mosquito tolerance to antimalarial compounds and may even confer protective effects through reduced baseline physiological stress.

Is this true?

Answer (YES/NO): YES